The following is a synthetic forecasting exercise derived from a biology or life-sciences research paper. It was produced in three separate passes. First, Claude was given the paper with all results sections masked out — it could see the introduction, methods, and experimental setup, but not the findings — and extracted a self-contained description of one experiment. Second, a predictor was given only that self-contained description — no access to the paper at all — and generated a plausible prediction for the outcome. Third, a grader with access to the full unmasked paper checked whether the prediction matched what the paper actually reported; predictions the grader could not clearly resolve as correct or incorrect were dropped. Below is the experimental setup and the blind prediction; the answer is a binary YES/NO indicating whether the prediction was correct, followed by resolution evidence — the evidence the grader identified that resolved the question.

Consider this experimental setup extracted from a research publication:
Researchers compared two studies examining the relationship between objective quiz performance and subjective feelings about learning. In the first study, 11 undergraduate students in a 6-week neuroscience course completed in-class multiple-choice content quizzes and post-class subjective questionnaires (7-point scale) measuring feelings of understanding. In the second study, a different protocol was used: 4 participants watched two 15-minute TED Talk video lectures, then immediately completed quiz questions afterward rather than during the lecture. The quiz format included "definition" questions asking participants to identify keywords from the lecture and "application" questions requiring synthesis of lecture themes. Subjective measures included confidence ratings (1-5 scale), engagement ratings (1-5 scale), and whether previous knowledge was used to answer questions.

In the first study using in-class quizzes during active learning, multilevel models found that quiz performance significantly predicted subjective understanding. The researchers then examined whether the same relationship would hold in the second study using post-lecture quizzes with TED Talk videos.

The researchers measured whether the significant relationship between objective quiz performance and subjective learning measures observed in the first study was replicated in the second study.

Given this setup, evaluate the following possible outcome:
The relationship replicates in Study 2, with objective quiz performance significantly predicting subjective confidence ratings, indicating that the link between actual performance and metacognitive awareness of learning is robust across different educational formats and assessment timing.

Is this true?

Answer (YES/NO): NO